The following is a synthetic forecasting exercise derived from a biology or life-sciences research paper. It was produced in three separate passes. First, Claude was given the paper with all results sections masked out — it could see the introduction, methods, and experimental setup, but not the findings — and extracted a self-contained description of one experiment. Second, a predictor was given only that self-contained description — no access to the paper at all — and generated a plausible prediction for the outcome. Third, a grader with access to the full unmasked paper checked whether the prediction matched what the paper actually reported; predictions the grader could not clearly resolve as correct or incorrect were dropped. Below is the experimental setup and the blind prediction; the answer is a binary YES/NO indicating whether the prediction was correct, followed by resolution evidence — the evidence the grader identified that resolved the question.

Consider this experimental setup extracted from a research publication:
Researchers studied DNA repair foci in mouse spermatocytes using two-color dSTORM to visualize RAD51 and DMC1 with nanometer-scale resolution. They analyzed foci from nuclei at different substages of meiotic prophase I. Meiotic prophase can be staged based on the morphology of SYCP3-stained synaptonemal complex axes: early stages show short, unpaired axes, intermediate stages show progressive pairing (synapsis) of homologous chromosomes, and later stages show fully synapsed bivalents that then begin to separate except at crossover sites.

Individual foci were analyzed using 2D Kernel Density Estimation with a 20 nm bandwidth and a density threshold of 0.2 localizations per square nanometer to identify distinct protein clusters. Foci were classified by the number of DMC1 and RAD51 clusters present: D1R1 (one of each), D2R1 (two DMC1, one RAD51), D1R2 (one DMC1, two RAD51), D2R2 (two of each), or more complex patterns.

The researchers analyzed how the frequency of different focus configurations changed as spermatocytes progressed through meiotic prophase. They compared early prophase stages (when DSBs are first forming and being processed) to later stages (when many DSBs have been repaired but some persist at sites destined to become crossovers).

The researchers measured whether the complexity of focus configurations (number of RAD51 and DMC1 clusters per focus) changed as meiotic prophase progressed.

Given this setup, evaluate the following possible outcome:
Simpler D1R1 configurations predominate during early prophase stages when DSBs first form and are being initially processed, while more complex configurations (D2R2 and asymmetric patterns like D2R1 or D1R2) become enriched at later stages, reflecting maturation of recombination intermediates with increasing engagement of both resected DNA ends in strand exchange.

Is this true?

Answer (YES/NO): NO